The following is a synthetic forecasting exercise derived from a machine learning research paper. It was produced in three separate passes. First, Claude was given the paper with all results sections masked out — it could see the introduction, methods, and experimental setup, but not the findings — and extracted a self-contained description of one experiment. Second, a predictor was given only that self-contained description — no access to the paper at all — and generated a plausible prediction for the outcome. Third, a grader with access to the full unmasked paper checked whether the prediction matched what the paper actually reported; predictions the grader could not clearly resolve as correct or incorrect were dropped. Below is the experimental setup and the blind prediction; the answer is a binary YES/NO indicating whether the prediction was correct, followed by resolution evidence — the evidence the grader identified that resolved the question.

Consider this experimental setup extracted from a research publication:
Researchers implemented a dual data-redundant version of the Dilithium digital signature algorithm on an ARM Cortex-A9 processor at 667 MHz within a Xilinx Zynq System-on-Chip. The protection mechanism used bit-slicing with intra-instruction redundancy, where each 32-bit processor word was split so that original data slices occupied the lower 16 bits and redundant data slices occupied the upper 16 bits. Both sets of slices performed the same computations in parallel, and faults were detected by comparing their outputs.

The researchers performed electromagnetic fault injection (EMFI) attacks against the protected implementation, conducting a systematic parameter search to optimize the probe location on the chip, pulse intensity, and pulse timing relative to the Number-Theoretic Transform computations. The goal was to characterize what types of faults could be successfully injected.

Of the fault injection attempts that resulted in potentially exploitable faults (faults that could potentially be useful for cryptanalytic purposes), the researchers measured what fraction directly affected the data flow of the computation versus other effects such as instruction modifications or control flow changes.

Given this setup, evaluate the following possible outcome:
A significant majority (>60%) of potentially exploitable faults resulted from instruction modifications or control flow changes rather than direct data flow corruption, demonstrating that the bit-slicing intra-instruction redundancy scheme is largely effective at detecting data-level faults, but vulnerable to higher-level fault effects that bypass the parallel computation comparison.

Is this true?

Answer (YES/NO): NO